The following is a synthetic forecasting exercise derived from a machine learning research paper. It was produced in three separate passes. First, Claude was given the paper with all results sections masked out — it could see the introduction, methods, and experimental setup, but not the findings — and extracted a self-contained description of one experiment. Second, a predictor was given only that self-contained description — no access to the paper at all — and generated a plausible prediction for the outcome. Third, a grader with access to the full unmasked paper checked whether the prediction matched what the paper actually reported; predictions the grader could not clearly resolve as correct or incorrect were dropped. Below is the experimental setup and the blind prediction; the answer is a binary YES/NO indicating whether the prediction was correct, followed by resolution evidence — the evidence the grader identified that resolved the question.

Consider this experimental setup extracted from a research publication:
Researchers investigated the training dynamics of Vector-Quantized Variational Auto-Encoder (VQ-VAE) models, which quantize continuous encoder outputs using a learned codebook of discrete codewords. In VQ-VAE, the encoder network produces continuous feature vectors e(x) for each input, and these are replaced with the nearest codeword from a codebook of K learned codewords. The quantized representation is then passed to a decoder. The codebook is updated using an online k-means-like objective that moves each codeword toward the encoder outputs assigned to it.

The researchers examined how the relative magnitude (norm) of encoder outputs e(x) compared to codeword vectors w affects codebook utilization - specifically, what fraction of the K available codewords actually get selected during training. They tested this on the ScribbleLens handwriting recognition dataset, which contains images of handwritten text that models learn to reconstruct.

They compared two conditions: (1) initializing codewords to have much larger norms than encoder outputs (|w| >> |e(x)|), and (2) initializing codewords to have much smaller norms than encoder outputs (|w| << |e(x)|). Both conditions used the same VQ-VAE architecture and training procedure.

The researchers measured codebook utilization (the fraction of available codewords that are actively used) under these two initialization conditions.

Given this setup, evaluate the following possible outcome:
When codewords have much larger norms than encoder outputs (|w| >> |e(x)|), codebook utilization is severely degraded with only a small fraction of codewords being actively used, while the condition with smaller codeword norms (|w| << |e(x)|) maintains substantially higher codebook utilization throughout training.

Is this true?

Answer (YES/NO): YES